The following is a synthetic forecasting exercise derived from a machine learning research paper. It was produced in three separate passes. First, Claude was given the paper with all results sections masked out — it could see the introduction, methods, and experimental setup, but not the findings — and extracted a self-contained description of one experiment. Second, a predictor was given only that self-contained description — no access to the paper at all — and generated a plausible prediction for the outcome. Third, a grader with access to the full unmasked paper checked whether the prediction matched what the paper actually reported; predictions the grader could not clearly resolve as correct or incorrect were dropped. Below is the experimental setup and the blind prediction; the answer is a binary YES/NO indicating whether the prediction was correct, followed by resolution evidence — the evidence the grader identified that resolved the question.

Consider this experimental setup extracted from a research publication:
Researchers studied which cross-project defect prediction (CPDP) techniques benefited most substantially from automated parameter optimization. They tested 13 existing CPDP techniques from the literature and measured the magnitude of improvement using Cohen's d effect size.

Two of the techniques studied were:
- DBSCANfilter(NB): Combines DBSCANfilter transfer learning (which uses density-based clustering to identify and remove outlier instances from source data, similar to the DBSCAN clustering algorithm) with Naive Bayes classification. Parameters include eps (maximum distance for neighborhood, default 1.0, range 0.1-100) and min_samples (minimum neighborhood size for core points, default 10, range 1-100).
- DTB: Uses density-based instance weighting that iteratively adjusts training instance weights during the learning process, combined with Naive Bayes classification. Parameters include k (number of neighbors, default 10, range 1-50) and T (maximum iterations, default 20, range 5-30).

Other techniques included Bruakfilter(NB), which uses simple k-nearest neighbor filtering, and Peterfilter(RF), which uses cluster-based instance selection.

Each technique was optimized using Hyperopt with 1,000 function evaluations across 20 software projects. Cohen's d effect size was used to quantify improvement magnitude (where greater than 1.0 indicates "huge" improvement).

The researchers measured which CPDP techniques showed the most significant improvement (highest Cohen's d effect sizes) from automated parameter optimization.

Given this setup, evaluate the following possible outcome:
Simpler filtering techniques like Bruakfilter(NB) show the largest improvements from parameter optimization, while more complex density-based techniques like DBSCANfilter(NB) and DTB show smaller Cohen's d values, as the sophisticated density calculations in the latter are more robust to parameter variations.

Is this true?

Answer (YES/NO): NO